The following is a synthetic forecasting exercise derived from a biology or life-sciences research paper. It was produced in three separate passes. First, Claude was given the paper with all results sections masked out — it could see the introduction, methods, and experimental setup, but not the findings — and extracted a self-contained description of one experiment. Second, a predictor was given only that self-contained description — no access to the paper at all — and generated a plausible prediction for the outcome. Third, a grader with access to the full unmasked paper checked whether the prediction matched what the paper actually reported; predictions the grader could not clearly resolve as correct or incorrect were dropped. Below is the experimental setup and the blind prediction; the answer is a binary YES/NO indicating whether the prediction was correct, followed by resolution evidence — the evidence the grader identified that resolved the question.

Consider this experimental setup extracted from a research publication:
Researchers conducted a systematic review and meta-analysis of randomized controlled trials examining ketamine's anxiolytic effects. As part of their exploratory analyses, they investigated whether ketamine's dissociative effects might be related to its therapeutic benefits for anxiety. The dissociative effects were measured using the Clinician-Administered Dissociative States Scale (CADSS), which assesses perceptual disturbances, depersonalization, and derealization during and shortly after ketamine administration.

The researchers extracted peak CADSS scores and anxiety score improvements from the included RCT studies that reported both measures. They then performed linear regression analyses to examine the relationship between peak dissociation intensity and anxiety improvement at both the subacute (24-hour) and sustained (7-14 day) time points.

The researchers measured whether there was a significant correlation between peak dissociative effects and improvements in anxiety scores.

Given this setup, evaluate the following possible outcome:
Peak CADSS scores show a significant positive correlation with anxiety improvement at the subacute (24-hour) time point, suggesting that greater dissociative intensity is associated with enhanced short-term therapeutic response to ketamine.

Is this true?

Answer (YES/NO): NO